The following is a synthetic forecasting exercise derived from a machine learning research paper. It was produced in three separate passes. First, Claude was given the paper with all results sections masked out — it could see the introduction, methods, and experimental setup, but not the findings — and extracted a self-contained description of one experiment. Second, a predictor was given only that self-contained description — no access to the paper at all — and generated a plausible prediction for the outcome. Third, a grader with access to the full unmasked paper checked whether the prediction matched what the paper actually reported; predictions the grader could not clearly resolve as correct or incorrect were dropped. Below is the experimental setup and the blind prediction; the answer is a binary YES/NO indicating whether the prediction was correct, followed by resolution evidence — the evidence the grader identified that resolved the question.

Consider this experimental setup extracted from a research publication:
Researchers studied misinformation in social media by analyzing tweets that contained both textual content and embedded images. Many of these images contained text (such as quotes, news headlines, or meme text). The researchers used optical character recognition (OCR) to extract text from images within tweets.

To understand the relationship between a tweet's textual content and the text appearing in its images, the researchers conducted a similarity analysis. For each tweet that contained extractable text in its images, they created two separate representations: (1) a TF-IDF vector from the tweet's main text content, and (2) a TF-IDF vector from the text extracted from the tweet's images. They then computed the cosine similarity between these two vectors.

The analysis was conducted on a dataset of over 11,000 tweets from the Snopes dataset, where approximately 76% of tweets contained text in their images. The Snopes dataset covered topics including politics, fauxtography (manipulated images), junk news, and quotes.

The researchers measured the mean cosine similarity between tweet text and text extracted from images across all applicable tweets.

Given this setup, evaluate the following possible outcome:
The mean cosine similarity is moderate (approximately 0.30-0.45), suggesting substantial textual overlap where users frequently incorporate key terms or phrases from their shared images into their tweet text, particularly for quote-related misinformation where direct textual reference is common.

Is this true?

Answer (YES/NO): NO